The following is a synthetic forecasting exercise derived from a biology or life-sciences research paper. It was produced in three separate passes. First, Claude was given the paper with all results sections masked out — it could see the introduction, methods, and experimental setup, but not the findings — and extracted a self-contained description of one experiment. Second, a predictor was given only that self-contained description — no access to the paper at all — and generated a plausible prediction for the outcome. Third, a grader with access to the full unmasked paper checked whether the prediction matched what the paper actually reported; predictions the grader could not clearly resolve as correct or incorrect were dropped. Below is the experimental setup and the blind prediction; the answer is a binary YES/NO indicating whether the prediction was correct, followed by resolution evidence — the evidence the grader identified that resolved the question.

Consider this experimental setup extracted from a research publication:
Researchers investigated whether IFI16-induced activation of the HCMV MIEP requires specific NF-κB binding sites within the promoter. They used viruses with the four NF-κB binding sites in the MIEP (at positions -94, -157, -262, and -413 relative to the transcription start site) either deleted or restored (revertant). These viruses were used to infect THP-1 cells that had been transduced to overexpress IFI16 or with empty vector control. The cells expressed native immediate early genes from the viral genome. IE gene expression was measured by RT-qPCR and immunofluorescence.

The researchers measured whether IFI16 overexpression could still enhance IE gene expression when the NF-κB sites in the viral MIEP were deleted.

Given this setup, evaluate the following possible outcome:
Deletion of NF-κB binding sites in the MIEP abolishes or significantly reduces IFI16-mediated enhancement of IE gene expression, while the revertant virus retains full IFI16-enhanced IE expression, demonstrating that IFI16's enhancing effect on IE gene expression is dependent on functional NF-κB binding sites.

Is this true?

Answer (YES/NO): YES